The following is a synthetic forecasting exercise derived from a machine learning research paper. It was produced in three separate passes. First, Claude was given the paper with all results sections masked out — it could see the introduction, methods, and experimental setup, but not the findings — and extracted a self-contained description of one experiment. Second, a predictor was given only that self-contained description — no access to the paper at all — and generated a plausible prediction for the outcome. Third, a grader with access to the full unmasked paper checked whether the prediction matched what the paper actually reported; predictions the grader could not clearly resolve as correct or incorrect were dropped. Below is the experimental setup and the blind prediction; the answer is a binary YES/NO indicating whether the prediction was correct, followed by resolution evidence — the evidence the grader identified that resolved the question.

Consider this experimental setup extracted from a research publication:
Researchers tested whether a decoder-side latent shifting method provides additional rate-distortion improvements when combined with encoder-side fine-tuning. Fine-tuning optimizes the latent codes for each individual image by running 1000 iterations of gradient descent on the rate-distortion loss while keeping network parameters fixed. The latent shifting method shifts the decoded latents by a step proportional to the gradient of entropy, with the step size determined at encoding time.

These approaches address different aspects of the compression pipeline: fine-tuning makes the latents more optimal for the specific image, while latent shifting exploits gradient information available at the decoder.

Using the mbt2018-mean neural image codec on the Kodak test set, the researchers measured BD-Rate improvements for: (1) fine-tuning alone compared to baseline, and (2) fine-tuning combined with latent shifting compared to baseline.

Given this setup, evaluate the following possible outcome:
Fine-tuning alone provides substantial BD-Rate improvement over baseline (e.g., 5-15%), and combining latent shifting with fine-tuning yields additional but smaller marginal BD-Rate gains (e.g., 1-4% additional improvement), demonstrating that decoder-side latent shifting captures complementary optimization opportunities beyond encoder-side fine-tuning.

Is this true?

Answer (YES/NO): YES